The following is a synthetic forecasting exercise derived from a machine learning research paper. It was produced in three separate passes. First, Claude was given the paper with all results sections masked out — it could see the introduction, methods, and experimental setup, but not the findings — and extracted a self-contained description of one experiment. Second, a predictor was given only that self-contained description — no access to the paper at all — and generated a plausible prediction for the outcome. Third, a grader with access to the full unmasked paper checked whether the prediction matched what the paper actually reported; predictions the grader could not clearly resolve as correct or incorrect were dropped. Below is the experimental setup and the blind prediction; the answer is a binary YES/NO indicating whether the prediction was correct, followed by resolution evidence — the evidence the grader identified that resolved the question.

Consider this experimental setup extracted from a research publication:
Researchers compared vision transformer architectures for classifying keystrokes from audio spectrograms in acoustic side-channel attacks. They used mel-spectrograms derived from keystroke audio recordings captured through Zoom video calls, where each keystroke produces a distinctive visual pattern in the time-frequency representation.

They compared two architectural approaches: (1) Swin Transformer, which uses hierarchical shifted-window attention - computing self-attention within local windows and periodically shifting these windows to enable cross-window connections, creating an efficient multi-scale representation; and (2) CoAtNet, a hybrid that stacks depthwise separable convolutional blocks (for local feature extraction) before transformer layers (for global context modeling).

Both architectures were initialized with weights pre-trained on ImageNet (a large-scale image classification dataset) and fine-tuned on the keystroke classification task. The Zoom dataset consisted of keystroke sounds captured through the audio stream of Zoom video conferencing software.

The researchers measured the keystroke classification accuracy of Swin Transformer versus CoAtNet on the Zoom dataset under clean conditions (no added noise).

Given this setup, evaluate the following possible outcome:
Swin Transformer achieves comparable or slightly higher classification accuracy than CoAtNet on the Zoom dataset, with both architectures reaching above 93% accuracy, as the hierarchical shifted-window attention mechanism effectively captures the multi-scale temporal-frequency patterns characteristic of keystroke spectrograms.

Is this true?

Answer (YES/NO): NO